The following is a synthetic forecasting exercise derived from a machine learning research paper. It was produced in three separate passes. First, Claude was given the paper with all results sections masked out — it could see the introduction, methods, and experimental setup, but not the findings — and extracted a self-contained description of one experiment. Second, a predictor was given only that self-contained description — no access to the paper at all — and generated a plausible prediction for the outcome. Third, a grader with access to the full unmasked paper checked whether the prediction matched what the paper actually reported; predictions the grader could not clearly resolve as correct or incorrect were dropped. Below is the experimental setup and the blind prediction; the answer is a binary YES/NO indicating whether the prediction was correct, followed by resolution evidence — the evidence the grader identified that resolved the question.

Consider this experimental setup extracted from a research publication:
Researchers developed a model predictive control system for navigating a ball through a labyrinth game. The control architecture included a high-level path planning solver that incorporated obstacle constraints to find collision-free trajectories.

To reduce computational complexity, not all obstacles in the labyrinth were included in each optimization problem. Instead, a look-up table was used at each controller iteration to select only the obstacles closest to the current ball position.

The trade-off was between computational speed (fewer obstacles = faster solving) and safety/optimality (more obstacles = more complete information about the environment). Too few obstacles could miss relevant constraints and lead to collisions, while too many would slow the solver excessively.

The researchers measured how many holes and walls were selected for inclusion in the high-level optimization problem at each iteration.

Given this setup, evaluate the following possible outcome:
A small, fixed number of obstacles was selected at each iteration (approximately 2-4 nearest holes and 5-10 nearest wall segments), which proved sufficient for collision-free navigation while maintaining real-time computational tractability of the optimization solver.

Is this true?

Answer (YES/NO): NO